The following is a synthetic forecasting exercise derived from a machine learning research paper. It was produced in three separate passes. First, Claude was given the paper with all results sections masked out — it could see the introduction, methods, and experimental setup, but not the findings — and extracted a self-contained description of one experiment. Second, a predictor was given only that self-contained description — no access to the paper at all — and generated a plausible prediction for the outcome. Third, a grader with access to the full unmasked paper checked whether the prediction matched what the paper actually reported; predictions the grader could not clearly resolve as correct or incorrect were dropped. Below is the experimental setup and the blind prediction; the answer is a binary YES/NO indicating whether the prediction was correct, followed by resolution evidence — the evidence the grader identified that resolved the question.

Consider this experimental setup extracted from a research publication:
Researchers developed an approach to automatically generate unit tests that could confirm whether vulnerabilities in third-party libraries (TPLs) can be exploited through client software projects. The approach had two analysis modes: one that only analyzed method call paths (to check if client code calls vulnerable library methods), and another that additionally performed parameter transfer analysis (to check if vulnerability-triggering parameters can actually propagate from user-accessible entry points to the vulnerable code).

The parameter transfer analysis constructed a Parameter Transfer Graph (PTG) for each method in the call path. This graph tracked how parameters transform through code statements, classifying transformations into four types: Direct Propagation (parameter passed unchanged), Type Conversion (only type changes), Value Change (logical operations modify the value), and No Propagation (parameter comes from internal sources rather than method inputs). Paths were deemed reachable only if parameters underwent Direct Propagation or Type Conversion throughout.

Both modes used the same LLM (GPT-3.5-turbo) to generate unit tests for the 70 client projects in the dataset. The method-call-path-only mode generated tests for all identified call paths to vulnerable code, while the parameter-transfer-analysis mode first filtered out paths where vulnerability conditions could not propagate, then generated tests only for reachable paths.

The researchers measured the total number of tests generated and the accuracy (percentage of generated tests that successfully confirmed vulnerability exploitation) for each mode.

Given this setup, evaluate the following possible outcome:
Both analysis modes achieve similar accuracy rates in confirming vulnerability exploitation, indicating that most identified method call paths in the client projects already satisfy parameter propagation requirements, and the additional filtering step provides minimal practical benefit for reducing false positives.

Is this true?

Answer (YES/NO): NO